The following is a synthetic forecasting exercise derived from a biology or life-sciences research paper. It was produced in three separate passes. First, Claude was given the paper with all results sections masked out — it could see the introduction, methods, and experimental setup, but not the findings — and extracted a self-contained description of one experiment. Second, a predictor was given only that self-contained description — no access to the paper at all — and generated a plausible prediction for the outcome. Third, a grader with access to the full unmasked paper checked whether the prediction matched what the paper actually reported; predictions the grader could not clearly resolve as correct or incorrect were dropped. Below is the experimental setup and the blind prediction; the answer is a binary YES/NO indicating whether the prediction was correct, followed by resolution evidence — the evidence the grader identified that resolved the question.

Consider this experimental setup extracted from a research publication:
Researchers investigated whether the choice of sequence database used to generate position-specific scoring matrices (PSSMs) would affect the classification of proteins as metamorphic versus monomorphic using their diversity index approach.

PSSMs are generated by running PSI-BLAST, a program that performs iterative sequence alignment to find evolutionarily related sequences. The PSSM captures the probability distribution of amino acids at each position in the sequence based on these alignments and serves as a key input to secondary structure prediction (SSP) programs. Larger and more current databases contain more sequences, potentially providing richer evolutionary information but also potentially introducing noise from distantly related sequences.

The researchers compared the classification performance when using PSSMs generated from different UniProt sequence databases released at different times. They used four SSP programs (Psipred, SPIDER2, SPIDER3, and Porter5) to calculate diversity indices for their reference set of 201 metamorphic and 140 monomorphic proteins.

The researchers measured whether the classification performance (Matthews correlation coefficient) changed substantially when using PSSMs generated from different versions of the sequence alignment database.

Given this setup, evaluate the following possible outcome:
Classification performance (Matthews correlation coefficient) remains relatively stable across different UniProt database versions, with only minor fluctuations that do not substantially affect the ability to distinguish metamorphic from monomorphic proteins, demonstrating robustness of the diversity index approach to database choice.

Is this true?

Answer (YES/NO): NO